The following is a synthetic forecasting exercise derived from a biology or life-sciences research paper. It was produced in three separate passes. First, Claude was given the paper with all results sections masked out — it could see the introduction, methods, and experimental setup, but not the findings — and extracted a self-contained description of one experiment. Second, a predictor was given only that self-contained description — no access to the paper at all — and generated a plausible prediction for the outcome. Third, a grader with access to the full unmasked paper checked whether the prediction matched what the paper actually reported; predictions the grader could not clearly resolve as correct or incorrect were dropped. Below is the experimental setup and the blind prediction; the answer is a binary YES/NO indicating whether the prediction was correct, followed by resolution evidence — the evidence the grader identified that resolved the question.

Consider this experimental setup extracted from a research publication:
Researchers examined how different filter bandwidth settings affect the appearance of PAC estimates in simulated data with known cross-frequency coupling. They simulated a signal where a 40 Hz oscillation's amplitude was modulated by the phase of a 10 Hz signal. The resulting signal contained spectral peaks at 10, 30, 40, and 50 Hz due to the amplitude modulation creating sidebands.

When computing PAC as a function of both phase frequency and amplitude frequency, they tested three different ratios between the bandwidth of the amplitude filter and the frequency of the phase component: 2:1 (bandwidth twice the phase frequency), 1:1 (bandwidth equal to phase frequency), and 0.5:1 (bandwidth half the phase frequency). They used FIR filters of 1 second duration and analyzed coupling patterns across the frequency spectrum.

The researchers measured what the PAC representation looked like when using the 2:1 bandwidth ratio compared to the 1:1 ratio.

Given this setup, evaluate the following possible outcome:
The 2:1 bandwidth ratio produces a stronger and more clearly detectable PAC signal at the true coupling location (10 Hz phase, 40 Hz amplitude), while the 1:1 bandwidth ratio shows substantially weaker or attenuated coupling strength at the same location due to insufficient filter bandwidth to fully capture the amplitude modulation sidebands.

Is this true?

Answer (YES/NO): NO